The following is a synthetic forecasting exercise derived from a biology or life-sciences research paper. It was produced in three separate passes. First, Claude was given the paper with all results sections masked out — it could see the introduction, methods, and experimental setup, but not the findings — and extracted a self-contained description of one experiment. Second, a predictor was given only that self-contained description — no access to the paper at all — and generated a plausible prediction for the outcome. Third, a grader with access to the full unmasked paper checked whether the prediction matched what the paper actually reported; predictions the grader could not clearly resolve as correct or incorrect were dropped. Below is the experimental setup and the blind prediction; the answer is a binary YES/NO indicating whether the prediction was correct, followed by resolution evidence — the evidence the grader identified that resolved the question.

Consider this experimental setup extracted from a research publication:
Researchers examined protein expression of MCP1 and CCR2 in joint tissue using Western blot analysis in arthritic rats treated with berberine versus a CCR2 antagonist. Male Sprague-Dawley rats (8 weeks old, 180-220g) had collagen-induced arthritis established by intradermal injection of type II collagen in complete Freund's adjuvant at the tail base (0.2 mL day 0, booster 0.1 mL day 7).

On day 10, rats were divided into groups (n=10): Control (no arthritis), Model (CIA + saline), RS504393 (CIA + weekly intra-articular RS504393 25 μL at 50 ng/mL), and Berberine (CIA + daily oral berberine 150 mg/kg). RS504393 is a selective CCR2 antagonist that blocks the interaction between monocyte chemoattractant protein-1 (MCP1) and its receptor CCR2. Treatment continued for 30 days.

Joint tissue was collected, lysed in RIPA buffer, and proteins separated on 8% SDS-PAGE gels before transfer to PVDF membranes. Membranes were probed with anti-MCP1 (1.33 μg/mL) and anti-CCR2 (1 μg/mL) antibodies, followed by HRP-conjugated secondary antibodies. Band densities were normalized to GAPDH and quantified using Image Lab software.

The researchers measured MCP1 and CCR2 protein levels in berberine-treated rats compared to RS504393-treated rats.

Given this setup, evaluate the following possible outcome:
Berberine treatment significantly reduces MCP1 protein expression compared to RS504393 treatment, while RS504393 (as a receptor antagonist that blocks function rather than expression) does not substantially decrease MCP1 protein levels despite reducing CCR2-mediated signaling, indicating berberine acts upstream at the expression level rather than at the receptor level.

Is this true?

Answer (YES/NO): NO